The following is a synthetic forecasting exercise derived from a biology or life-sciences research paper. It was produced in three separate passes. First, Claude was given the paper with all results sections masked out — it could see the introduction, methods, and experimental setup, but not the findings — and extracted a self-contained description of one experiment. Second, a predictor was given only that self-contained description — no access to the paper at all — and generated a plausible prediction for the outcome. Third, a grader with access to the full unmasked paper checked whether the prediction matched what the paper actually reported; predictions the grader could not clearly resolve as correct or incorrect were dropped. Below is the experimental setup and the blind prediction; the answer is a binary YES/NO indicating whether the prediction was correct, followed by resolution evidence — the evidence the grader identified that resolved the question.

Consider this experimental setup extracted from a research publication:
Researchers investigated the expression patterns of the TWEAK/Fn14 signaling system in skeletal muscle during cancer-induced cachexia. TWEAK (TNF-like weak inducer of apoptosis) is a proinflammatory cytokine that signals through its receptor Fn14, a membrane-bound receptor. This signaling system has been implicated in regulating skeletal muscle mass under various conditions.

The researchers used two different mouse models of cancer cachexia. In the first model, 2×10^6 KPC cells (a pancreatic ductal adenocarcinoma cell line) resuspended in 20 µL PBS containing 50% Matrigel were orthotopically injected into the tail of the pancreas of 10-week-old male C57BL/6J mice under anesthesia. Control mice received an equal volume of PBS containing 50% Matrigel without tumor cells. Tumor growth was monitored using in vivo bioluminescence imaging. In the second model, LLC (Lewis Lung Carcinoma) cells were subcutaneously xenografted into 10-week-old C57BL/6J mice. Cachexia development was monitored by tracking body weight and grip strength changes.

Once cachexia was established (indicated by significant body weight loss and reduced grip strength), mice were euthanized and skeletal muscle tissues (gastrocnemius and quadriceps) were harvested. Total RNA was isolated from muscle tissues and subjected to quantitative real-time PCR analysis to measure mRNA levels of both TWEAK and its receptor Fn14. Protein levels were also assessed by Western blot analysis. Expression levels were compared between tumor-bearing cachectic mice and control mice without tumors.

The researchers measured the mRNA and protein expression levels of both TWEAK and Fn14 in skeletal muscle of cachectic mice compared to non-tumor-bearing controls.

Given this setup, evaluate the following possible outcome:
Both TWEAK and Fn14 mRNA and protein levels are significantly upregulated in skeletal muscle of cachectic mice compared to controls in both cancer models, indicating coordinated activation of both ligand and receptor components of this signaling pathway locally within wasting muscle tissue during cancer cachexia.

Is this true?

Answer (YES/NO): NO